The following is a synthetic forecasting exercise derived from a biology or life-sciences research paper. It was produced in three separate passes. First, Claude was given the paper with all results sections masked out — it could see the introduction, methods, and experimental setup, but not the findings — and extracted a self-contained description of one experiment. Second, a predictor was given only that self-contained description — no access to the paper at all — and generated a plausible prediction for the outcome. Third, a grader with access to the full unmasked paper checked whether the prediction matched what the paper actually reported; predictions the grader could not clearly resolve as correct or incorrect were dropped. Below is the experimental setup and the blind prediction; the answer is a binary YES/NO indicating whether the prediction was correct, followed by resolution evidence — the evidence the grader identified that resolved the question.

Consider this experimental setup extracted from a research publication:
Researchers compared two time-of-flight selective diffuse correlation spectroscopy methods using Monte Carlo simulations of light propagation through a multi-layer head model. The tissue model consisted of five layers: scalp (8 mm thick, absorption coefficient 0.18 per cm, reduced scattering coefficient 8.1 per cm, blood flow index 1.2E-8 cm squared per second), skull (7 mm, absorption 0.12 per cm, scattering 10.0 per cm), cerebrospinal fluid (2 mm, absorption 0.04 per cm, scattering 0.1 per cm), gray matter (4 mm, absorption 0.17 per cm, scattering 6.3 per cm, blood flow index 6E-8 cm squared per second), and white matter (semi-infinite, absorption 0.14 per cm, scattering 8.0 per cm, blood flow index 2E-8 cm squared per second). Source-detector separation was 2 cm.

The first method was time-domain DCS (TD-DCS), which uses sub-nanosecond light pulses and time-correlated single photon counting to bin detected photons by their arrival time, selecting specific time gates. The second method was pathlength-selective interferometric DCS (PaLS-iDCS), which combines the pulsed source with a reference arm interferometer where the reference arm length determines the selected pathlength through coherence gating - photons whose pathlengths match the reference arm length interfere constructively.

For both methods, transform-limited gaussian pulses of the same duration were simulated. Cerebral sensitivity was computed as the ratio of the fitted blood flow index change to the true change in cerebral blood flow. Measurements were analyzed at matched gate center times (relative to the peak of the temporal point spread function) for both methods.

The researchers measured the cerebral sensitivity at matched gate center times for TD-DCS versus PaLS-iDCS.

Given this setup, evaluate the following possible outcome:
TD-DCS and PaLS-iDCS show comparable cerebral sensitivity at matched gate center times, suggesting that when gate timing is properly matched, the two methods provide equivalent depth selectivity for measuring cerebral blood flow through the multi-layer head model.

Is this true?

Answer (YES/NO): NO